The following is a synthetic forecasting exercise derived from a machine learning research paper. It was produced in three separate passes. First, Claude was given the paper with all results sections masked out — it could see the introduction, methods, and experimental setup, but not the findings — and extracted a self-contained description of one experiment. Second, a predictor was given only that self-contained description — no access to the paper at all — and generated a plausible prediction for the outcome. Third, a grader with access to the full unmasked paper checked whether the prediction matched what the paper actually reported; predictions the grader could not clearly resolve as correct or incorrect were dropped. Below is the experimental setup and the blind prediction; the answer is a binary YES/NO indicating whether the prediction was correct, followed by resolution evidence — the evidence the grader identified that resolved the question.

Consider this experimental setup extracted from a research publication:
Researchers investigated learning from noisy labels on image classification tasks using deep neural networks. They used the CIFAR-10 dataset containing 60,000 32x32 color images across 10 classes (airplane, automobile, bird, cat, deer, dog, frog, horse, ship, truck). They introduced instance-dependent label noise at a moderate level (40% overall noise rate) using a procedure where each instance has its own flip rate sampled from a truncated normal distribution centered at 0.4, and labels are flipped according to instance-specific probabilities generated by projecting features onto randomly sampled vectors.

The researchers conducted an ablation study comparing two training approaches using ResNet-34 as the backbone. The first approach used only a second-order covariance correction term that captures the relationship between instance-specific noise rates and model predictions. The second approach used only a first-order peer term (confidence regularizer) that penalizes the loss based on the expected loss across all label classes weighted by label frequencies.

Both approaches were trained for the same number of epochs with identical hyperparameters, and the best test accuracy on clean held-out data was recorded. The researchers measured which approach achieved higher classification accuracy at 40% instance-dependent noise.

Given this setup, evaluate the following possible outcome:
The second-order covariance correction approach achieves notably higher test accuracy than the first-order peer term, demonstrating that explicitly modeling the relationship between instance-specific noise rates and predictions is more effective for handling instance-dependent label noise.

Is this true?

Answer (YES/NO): NO